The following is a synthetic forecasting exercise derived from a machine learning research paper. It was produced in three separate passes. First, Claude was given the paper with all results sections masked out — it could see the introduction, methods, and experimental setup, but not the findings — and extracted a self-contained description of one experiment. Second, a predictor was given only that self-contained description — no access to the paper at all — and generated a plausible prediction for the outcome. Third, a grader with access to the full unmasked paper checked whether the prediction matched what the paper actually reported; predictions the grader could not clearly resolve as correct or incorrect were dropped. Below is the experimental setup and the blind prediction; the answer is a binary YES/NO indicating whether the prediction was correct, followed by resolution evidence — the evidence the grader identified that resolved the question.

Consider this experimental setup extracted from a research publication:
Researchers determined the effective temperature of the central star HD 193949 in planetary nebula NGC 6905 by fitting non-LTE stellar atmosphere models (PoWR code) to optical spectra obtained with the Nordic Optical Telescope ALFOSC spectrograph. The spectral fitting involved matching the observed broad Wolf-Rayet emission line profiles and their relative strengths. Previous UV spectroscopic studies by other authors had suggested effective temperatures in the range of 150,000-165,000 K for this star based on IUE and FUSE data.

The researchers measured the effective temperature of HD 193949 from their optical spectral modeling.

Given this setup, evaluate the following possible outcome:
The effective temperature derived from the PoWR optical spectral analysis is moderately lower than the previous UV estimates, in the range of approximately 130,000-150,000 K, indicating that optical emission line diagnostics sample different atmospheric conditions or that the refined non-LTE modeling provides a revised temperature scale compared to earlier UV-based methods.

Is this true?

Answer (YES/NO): YES